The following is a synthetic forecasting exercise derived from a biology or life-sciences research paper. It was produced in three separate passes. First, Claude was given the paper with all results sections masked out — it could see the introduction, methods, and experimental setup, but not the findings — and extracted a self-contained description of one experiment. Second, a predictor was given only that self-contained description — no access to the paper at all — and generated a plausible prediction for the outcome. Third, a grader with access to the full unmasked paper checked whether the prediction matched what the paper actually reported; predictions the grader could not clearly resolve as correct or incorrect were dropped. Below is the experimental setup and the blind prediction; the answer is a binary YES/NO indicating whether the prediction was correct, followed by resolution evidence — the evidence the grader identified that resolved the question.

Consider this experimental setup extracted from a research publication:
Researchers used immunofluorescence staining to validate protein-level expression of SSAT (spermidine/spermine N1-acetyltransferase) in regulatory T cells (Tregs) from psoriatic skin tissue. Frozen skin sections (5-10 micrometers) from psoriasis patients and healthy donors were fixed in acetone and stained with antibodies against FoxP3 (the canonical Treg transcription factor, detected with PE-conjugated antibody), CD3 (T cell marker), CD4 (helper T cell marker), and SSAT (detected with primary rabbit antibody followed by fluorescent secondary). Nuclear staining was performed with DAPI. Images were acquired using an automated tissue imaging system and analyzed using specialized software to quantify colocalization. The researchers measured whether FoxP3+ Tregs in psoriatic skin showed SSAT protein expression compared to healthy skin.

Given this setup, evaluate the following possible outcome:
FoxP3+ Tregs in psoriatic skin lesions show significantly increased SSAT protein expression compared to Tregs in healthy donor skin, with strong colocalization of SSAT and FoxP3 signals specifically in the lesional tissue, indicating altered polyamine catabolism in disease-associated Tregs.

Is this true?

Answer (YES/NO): YES